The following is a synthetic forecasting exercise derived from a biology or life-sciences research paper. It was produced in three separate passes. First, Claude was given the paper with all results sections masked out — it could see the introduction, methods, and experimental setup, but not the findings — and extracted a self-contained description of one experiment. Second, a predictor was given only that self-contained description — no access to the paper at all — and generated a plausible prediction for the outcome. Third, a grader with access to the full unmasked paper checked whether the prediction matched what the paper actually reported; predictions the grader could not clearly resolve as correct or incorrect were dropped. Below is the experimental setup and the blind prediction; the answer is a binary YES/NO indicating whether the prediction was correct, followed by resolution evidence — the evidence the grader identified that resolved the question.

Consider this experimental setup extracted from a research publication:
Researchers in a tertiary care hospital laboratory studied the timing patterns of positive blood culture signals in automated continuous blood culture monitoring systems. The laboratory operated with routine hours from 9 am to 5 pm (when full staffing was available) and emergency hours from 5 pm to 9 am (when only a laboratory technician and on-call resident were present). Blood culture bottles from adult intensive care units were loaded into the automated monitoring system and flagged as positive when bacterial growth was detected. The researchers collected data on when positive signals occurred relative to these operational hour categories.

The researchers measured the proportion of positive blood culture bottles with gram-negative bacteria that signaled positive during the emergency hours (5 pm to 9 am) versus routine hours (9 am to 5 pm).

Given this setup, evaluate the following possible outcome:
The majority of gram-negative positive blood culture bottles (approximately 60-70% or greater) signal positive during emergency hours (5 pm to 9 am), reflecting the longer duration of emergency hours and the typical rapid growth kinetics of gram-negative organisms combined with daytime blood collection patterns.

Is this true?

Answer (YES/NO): YES